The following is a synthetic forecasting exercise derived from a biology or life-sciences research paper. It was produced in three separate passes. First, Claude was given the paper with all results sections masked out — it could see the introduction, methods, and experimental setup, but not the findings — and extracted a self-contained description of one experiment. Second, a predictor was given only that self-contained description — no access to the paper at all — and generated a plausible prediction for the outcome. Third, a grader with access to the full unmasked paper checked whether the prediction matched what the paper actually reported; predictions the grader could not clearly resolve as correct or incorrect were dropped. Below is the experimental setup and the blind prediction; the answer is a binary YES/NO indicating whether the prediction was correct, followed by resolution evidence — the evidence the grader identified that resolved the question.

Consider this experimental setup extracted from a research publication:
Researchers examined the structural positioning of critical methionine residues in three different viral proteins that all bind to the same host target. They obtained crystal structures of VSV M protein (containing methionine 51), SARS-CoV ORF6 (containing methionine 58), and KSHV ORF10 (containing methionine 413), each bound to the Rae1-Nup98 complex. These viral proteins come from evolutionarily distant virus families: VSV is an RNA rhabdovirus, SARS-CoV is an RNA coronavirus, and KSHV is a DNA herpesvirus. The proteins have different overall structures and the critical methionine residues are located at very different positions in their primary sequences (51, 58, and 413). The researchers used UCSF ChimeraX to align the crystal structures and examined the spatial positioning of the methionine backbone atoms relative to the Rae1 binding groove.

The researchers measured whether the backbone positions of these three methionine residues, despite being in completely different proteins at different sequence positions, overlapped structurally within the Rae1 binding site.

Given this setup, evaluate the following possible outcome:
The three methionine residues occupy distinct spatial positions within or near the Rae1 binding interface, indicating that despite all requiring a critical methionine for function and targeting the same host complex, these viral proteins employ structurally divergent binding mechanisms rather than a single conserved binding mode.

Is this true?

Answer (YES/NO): NO